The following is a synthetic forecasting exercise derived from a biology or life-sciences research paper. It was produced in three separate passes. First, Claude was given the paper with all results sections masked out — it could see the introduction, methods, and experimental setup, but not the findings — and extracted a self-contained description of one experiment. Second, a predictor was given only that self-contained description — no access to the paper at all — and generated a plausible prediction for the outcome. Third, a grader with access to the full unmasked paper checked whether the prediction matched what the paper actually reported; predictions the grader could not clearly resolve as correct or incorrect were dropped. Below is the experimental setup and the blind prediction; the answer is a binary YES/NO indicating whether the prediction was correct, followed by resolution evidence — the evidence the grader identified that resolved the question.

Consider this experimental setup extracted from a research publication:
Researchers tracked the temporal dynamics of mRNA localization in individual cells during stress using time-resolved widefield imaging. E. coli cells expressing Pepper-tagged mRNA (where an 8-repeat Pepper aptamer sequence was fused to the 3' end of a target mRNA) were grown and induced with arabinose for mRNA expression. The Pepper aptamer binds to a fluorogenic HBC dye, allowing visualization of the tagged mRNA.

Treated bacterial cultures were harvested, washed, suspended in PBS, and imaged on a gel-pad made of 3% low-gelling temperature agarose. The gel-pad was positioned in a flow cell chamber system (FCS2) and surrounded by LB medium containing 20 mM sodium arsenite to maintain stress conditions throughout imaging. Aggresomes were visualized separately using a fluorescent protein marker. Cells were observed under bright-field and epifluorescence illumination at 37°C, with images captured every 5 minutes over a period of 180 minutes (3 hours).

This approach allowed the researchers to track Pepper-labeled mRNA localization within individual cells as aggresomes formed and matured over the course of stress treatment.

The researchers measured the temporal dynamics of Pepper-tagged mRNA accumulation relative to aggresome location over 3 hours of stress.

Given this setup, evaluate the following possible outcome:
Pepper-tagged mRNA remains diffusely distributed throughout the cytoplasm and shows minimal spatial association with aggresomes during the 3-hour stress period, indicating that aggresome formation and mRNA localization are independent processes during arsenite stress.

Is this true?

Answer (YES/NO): NO